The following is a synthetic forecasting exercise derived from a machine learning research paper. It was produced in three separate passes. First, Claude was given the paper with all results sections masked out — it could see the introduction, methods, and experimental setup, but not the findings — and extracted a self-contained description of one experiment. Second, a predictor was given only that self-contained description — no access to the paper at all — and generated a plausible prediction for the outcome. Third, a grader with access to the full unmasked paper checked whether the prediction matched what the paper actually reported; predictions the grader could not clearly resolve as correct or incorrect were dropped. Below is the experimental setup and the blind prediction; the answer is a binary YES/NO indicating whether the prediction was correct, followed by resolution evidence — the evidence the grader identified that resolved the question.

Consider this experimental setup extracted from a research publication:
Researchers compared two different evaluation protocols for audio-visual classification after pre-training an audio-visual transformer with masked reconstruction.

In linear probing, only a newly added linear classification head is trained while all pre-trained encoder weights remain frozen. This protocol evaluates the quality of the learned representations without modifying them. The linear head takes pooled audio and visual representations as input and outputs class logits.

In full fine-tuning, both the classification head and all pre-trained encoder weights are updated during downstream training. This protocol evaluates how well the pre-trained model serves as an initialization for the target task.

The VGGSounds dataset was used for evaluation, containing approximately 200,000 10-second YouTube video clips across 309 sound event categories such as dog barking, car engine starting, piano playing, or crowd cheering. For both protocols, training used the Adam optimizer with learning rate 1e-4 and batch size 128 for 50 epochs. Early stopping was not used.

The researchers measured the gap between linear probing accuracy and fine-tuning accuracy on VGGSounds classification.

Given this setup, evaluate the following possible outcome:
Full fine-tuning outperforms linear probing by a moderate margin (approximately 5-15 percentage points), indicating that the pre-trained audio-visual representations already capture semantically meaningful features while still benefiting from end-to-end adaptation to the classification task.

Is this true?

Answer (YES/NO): YES